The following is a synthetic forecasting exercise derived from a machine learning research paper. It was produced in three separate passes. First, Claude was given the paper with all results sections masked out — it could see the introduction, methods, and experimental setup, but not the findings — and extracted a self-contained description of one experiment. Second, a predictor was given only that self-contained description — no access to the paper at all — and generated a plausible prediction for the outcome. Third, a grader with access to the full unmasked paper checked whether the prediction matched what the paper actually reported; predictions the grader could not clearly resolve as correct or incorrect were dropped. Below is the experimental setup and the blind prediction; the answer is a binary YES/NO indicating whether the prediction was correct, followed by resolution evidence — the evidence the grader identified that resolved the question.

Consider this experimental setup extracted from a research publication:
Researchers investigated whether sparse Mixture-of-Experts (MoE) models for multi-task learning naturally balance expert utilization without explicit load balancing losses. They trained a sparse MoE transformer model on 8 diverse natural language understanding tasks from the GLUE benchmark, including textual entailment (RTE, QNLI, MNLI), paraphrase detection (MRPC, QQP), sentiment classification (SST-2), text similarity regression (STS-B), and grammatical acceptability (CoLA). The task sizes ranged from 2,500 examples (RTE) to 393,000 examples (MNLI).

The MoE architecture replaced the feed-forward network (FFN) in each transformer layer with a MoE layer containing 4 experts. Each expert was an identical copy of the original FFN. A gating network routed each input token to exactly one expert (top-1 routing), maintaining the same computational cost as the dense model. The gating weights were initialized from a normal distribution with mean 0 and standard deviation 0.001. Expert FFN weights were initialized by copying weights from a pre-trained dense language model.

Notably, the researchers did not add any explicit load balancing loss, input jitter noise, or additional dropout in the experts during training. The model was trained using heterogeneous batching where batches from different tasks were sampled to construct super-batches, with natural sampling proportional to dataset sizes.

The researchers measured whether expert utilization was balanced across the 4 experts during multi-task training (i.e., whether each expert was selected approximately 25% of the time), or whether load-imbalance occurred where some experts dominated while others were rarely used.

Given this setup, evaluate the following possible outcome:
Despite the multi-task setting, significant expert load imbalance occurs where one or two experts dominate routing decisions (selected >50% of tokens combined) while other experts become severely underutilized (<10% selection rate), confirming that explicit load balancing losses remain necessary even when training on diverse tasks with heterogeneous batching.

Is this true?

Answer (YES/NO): NO